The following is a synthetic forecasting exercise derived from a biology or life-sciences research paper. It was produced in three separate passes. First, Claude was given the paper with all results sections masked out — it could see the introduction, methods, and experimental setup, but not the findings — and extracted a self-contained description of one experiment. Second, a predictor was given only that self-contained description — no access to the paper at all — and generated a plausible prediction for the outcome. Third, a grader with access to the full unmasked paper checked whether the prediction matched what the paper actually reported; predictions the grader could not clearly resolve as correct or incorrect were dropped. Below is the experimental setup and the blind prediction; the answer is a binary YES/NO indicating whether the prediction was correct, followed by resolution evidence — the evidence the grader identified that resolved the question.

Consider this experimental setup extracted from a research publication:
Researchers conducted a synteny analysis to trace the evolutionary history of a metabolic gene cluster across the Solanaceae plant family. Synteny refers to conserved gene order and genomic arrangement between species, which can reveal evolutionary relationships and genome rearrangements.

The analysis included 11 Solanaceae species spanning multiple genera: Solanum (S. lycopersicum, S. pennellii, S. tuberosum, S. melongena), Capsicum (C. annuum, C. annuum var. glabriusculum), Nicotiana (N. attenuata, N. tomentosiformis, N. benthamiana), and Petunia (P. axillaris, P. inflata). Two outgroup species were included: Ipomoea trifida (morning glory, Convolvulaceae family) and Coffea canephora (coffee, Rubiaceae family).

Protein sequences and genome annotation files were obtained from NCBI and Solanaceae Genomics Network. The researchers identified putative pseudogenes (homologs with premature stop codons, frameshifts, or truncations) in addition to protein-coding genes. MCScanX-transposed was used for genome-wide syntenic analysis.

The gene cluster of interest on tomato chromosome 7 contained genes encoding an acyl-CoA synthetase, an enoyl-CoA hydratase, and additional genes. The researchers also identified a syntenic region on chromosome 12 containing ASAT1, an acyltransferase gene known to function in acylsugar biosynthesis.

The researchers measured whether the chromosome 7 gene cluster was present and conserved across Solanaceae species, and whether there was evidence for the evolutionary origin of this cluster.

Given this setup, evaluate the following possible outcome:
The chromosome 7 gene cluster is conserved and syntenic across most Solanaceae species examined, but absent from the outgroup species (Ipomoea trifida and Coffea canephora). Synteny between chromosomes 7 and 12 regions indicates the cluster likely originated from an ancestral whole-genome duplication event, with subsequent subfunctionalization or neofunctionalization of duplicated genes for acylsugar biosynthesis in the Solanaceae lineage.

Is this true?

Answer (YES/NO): NO